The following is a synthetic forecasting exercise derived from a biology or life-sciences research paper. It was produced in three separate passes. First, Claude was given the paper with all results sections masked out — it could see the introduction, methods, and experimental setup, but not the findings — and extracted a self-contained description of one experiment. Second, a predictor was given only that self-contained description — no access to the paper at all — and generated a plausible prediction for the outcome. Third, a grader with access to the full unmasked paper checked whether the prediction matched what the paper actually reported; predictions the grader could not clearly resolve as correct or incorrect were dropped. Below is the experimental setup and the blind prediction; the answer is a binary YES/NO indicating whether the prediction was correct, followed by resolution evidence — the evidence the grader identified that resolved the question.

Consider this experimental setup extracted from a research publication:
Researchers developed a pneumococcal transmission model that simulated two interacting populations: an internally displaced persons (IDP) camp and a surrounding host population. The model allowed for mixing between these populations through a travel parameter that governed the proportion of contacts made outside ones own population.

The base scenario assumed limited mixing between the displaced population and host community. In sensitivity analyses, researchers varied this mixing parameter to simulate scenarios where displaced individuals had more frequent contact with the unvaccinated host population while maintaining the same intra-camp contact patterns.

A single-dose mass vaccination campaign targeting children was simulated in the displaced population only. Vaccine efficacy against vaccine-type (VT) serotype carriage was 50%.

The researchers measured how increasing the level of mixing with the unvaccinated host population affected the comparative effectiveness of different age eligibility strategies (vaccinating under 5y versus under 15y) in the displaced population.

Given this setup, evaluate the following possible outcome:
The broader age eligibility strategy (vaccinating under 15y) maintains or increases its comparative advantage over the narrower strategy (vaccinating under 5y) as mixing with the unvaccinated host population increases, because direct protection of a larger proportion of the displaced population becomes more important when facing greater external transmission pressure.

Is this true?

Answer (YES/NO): YES